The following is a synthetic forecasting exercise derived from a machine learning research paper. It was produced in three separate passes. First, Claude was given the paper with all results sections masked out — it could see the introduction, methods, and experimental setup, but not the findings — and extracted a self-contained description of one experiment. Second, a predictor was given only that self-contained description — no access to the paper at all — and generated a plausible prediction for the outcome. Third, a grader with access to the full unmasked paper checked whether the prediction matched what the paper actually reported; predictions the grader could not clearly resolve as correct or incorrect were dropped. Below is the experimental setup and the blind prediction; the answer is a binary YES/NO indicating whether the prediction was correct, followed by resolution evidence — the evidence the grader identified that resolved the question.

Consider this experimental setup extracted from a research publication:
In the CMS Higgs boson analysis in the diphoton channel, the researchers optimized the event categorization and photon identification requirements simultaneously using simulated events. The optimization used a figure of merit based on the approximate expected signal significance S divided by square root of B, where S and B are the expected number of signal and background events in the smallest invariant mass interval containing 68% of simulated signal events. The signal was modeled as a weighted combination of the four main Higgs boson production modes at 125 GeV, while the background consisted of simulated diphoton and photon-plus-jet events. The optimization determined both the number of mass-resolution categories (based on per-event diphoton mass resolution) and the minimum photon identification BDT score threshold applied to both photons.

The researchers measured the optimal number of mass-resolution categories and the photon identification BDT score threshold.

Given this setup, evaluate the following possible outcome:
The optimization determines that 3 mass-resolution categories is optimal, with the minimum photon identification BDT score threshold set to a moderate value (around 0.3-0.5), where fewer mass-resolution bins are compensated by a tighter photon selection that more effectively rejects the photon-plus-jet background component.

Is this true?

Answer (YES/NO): NO